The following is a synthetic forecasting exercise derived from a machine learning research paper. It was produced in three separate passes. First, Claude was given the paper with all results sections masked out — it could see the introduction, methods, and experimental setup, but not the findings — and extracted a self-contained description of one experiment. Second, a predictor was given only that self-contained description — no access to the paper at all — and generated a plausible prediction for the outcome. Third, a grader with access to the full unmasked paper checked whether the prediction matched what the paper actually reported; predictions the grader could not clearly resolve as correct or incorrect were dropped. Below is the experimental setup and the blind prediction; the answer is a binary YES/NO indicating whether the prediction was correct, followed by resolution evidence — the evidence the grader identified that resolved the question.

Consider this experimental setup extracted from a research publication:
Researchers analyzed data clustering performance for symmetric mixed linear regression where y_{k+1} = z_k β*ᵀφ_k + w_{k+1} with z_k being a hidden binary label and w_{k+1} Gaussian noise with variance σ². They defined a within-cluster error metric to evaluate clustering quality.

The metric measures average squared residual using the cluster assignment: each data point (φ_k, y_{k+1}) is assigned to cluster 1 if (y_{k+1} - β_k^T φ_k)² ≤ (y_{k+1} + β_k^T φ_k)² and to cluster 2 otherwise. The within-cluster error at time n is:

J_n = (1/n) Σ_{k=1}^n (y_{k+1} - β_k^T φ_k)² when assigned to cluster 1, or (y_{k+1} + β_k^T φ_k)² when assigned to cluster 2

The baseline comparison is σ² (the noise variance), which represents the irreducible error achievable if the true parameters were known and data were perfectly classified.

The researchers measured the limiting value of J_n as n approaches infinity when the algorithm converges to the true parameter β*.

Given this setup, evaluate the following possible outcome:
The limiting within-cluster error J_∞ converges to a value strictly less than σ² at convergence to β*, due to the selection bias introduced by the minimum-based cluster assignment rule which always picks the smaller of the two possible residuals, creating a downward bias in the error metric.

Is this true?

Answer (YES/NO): YES